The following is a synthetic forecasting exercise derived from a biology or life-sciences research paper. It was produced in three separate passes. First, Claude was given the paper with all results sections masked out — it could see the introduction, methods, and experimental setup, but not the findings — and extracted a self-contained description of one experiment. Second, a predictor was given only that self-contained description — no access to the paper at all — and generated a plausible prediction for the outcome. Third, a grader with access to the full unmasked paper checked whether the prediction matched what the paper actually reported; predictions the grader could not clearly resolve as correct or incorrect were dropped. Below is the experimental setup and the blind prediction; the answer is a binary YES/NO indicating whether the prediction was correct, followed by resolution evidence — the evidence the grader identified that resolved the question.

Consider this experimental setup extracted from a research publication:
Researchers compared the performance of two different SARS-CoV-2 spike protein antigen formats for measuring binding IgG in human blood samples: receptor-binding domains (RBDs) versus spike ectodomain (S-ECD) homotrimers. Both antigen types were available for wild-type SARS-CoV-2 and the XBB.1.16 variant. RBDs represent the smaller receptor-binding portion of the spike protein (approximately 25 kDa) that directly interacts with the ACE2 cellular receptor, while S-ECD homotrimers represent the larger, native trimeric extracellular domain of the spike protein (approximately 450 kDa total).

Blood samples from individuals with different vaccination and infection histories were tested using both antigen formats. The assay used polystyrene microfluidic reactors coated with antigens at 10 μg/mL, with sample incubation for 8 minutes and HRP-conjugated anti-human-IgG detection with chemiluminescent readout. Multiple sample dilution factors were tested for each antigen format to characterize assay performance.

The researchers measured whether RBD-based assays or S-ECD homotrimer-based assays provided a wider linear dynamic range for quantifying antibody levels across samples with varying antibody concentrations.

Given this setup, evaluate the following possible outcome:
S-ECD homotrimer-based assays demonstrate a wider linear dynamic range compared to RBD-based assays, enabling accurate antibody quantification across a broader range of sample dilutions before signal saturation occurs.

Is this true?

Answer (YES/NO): YES